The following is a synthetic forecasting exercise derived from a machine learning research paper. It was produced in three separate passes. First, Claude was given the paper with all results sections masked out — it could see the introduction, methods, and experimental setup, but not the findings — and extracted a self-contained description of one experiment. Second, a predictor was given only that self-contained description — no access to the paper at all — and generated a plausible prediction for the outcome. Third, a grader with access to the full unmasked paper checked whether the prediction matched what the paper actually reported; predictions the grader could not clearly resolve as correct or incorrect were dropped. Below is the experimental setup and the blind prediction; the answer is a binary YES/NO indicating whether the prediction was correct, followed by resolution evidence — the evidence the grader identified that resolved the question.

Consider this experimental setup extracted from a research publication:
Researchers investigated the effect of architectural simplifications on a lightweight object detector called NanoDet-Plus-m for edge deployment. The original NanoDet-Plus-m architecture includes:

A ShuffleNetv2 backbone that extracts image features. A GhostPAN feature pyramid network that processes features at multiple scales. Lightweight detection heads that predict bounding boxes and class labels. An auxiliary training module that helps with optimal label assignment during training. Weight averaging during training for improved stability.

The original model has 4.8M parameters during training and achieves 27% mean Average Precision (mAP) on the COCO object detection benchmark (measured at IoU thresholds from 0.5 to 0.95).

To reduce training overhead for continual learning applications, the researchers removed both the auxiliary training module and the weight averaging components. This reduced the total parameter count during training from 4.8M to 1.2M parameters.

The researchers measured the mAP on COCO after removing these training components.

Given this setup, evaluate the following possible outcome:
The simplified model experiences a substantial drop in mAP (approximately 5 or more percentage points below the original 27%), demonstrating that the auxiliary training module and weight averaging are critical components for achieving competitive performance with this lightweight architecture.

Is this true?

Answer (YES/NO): NO